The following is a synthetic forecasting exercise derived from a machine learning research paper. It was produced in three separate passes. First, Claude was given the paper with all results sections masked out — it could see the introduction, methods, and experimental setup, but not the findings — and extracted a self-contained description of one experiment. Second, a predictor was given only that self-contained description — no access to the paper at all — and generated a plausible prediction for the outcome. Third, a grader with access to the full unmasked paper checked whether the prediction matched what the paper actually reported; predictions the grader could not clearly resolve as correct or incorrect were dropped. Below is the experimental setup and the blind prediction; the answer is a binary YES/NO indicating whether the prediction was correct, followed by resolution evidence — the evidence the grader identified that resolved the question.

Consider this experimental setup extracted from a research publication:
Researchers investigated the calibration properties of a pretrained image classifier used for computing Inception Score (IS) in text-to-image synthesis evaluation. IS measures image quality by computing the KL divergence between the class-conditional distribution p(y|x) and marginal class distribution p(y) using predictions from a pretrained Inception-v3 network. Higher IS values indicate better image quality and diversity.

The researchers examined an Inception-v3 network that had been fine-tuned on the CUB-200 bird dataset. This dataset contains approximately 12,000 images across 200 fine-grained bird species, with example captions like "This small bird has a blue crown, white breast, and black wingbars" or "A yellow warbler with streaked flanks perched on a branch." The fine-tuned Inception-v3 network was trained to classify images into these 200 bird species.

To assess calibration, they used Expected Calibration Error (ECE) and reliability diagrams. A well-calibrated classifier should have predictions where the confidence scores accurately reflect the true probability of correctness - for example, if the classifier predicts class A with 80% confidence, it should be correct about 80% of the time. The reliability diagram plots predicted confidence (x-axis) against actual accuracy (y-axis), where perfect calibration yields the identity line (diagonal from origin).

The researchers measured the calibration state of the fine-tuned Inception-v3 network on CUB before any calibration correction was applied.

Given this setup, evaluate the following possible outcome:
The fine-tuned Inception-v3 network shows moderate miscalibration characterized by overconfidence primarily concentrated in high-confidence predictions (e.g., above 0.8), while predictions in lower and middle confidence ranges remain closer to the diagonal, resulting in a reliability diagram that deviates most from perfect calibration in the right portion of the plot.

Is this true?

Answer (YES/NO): NO